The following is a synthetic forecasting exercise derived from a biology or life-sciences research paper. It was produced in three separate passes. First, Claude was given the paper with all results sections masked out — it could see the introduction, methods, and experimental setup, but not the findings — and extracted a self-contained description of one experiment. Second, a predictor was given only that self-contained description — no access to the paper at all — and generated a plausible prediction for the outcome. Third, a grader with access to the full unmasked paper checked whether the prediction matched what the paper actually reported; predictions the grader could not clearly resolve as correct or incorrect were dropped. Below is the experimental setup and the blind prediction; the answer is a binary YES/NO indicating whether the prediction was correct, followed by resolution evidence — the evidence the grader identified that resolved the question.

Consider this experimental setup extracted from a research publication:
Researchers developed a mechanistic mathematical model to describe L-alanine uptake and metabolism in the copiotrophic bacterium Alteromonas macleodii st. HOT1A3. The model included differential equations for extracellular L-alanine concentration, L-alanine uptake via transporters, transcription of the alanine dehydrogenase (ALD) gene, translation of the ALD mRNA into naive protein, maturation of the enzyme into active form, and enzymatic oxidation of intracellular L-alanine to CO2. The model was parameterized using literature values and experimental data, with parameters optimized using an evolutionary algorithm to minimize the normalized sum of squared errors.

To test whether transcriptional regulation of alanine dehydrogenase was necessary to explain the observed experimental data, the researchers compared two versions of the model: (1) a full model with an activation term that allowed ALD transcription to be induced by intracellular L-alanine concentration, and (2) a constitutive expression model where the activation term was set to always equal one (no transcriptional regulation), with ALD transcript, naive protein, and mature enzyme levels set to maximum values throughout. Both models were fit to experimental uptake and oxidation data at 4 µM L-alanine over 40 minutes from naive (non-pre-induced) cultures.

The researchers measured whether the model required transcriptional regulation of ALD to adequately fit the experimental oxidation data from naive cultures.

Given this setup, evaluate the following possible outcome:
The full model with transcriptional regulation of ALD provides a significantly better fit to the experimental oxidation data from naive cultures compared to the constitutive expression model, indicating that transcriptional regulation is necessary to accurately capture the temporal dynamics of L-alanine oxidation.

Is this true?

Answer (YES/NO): YES